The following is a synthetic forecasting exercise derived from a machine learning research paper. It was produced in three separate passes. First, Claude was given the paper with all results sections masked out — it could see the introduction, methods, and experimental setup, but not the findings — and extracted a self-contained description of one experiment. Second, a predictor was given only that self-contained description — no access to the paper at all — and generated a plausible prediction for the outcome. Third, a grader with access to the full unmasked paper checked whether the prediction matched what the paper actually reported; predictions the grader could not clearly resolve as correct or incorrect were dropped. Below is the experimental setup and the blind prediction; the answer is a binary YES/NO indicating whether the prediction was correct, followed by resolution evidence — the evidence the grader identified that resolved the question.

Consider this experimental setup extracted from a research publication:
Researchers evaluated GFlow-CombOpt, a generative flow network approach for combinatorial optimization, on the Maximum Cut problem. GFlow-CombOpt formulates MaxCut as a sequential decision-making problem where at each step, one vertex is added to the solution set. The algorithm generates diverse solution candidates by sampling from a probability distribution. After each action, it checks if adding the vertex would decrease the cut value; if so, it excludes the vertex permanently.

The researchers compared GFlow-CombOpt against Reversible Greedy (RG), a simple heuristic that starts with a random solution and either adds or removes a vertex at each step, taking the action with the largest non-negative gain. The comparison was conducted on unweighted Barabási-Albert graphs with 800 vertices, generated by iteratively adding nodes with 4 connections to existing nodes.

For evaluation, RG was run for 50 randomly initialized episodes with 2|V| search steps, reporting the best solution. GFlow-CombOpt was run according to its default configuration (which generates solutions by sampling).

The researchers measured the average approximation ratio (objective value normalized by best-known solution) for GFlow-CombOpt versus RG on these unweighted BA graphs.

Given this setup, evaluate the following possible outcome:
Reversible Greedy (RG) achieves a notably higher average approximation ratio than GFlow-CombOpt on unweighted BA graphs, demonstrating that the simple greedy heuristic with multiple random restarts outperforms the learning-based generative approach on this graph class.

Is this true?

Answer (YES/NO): NO